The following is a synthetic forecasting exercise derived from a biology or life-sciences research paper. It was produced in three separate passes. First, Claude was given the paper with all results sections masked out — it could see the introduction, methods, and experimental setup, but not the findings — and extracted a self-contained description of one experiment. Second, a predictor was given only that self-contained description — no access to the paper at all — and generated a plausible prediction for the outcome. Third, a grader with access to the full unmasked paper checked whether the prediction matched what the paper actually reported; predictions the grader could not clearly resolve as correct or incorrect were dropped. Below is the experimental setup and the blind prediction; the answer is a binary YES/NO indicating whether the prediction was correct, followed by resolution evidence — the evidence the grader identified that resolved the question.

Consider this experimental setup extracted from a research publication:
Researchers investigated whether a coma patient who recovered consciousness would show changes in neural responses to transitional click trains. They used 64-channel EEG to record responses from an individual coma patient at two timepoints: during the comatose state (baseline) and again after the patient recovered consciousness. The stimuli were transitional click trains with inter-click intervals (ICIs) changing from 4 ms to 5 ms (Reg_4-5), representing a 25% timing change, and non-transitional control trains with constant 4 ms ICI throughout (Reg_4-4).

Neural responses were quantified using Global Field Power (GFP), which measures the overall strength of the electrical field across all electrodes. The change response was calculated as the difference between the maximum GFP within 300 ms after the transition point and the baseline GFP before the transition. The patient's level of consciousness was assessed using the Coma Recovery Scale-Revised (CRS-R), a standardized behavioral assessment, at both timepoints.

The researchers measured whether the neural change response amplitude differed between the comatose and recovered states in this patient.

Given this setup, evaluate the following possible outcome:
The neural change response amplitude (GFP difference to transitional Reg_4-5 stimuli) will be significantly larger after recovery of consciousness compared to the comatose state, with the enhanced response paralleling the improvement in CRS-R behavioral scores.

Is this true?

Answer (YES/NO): NO